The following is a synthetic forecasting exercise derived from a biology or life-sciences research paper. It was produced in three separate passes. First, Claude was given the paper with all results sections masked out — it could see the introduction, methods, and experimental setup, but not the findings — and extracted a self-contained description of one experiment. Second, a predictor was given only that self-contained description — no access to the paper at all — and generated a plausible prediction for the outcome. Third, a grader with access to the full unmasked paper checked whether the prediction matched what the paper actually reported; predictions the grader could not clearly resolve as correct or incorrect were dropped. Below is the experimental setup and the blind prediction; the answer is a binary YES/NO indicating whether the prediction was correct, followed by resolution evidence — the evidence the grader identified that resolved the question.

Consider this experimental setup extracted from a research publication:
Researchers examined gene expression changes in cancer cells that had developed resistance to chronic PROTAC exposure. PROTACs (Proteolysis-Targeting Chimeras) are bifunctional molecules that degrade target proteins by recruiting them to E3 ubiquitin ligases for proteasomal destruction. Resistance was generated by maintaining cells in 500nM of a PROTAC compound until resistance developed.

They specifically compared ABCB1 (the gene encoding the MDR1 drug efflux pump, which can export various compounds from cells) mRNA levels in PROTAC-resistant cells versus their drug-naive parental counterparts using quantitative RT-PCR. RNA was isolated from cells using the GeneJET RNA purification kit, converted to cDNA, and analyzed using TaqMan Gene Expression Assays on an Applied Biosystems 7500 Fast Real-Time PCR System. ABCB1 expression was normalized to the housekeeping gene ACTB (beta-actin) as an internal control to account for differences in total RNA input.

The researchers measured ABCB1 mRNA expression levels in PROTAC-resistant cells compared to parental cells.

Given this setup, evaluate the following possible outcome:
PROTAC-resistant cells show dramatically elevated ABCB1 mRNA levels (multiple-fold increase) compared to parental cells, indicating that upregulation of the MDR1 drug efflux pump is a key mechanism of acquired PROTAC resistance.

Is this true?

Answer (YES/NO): YES